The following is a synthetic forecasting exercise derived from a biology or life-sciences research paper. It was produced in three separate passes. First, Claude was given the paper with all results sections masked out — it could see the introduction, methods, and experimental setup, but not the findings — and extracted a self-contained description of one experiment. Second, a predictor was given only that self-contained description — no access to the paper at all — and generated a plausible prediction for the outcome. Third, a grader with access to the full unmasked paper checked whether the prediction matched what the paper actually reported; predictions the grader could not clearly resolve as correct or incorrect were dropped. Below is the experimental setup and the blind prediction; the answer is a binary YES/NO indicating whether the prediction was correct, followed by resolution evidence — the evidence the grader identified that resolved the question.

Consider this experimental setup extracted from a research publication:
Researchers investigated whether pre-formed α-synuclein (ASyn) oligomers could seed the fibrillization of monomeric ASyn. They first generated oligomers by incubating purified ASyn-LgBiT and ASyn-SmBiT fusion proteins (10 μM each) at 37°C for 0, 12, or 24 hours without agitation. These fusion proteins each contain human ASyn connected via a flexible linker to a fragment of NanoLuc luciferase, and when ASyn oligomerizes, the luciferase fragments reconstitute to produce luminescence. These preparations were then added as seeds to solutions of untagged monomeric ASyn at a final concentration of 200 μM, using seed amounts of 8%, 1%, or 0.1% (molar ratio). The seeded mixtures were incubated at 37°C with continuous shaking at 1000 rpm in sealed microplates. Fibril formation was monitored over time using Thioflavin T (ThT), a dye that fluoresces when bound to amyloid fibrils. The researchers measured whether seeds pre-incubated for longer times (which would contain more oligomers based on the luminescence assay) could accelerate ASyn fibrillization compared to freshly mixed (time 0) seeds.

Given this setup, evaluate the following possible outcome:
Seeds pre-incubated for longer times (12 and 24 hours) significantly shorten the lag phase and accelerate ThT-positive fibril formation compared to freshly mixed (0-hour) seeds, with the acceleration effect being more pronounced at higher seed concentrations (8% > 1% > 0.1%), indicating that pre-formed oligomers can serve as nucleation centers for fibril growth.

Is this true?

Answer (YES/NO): YES